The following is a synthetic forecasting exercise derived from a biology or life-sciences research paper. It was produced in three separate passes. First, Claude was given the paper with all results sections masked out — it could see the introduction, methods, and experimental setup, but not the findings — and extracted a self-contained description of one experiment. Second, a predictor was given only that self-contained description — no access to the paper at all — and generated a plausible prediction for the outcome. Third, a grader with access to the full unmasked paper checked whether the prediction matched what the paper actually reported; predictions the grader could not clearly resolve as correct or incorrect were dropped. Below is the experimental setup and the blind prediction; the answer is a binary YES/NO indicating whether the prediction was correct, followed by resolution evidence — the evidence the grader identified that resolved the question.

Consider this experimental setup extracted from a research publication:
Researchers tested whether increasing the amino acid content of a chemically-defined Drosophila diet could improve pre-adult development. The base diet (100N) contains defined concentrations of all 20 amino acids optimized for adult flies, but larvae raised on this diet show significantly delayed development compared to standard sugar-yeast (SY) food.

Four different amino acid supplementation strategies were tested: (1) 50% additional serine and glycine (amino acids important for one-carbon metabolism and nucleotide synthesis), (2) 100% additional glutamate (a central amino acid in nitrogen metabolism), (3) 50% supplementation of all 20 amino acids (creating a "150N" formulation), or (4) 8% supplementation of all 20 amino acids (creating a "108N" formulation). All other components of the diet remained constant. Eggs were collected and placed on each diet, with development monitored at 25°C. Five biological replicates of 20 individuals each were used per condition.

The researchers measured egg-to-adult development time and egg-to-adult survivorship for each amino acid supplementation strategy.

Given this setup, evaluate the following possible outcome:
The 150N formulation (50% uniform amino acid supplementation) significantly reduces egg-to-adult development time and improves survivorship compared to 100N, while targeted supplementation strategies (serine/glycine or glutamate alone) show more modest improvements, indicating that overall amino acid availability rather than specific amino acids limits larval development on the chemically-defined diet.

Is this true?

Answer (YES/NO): NO